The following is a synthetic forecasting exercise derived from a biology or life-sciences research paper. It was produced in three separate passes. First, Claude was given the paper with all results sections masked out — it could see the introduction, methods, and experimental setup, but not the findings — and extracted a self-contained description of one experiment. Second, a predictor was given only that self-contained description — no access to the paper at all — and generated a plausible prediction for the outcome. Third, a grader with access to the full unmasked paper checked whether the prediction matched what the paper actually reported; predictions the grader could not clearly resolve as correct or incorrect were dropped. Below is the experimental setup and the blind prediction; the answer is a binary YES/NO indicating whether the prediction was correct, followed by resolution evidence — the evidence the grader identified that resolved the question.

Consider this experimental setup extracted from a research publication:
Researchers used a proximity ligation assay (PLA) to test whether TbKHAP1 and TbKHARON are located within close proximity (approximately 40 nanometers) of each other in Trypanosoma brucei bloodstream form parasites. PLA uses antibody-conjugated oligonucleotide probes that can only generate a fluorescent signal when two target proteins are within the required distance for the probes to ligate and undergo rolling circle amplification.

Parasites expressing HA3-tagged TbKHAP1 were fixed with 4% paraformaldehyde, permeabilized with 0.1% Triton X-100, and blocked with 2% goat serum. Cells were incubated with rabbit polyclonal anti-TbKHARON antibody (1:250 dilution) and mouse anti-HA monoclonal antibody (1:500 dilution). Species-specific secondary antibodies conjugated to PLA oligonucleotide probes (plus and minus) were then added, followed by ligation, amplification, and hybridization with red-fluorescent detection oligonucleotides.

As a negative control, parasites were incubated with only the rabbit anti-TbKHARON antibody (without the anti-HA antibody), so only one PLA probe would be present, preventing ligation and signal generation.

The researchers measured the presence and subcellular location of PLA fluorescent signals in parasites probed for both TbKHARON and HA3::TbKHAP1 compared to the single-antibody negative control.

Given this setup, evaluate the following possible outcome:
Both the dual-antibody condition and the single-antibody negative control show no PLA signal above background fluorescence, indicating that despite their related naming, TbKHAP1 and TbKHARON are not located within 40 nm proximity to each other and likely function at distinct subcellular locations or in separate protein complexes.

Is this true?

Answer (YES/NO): NO